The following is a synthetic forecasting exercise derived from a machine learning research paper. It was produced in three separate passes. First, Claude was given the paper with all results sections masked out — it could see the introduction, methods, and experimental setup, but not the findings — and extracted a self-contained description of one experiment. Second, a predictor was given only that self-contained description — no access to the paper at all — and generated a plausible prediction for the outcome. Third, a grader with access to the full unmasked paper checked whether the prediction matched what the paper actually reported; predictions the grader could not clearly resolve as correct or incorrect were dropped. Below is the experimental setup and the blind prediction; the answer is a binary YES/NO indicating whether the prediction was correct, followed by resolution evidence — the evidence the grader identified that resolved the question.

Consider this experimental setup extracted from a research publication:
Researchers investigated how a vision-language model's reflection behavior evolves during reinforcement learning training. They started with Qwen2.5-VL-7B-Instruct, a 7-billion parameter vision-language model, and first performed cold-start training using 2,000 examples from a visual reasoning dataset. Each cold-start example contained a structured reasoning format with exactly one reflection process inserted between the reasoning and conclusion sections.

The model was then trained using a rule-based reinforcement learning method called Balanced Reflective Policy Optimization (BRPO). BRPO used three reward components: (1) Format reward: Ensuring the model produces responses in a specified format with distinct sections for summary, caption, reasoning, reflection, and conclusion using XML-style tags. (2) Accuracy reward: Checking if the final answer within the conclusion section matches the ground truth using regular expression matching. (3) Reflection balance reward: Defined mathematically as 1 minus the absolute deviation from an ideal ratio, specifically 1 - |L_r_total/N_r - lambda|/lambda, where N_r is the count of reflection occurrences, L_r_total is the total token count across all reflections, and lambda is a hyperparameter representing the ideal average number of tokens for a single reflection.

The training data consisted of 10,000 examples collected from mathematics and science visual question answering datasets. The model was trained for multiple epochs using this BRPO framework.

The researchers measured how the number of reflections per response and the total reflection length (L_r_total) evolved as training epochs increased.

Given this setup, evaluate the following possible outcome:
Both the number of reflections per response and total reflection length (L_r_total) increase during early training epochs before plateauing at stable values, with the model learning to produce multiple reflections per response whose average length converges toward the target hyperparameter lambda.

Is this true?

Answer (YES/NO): NO